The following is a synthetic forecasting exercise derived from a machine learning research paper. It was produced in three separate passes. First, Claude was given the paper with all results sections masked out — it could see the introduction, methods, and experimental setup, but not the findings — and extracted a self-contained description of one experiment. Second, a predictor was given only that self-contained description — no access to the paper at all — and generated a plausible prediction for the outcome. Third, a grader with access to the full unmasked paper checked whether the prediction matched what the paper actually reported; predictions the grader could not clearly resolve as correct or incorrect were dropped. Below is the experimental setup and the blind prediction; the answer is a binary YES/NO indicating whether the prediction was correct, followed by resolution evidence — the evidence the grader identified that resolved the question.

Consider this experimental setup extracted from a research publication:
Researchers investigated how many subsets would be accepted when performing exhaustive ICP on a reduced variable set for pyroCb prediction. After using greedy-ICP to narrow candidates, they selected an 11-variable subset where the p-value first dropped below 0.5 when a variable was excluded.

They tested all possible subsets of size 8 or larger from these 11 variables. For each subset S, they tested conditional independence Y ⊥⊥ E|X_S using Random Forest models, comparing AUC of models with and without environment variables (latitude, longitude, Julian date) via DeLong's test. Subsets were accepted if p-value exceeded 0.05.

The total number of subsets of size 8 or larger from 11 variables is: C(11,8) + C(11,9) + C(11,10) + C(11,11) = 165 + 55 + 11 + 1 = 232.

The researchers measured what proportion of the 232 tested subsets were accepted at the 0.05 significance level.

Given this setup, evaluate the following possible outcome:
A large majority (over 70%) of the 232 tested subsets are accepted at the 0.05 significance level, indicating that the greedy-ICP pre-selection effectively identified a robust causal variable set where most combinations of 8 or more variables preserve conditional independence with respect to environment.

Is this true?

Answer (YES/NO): NO